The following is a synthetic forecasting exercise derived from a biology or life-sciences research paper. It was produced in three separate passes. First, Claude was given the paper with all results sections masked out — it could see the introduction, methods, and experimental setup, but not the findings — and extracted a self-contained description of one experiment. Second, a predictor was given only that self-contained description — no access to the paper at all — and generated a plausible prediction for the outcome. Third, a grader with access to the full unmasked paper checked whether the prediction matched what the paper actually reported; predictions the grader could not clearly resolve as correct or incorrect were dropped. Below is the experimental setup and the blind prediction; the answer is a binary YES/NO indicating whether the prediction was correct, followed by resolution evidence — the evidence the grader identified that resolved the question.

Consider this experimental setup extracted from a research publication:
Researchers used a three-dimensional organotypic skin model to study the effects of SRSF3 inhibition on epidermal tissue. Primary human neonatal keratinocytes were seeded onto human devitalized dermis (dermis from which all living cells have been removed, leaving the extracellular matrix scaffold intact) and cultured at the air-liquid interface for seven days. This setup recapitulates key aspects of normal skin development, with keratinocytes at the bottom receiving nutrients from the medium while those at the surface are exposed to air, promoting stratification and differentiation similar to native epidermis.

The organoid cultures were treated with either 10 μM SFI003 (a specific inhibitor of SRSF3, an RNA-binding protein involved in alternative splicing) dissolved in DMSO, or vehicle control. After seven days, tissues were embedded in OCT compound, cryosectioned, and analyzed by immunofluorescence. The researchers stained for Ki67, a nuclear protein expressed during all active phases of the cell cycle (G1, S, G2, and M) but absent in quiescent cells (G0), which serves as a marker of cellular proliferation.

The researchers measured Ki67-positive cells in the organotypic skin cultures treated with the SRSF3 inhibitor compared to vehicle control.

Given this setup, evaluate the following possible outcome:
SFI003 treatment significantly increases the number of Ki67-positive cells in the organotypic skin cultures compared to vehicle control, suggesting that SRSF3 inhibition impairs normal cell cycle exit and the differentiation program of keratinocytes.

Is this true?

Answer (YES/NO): NO